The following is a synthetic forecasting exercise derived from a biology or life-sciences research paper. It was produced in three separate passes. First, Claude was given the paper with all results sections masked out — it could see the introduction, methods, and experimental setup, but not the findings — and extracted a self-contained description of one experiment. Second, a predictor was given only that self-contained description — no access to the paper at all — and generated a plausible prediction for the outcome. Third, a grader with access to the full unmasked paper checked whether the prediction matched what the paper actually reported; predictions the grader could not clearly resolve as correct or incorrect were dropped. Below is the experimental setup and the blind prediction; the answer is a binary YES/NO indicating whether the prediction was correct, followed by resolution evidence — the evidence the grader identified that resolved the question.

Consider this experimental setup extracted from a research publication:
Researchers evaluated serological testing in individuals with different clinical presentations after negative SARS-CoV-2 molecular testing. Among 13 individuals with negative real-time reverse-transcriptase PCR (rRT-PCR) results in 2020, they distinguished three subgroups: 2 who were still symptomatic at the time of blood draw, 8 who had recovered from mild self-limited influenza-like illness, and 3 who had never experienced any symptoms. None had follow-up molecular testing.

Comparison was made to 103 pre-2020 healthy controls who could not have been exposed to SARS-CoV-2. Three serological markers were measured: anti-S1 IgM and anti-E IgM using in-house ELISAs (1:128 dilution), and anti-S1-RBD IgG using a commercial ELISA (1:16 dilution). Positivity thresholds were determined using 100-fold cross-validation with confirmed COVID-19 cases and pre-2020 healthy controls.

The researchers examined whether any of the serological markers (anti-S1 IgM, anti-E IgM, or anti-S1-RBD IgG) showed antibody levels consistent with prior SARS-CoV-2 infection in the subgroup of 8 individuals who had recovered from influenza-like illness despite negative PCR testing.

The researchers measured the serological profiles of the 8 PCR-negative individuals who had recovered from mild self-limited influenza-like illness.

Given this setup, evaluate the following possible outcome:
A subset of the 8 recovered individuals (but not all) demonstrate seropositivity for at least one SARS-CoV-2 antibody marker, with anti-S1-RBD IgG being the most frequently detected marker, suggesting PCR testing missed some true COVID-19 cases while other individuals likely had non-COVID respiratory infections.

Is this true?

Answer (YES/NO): NO